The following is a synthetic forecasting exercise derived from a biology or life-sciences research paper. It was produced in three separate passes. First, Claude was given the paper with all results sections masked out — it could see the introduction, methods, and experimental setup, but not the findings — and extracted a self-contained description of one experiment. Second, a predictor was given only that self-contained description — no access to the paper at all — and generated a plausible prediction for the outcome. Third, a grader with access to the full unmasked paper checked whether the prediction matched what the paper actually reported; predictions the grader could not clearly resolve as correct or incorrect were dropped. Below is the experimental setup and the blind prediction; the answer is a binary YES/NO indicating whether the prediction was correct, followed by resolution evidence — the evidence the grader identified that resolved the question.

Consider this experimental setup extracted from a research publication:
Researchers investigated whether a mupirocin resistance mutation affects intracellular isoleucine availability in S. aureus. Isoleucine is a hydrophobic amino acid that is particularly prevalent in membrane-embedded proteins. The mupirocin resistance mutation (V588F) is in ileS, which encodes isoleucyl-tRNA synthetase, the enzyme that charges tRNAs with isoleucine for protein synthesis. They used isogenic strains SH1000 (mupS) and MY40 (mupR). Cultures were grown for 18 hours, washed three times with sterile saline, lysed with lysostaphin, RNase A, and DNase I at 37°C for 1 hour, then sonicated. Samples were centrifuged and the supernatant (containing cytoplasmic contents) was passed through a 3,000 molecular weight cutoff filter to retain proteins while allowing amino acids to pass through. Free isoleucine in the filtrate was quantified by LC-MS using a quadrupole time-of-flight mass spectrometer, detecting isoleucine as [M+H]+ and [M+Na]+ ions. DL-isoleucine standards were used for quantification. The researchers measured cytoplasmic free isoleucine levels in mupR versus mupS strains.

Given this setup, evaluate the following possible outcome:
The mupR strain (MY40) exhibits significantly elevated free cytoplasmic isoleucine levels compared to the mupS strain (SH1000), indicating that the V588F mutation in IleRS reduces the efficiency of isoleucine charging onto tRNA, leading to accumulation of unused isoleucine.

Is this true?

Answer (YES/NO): YES